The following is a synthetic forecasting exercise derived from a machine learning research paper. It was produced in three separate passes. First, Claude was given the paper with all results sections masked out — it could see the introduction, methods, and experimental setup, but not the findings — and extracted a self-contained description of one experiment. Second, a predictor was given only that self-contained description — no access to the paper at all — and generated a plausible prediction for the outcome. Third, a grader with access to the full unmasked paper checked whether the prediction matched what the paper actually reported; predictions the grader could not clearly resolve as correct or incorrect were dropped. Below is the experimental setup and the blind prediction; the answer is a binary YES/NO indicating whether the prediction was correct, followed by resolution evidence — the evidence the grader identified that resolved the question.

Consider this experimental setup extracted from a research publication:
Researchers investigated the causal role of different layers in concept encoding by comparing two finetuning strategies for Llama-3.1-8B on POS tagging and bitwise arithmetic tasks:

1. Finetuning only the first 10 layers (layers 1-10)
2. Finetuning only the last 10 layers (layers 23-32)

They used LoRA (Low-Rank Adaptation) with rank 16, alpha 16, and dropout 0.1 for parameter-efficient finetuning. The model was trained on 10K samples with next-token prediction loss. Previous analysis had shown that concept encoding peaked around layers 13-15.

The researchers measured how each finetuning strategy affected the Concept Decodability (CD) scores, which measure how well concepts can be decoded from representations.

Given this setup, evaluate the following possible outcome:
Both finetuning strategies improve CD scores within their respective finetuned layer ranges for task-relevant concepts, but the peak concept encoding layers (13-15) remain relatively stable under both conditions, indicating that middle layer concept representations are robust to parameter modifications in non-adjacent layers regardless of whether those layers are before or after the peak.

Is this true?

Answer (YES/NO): NO